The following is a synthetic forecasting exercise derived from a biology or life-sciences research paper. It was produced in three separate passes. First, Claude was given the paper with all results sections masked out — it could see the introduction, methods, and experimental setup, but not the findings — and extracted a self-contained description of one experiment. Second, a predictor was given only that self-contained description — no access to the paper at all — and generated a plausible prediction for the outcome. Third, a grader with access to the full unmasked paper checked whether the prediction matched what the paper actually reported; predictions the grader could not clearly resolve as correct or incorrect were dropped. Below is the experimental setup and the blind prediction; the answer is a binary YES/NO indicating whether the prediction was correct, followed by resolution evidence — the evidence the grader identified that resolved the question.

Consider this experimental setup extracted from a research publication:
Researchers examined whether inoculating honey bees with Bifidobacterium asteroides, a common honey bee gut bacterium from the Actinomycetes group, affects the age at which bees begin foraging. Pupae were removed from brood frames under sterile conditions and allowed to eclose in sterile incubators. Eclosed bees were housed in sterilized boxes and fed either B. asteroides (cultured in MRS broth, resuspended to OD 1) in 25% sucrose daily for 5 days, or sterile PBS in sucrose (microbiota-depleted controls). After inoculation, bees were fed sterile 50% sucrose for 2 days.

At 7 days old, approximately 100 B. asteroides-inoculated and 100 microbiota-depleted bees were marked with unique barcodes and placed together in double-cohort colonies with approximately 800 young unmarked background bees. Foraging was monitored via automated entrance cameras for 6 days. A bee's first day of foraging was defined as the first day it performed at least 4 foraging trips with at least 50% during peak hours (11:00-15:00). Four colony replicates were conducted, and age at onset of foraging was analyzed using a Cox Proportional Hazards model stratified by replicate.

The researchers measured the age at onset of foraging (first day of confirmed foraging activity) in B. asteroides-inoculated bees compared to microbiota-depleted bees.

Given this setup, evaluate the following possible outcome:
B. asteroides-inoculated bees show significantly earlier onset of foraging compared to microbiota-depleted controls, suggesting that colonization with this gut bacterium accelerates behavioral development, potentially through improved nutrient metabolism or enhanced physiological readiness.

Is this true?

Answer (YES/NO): NO